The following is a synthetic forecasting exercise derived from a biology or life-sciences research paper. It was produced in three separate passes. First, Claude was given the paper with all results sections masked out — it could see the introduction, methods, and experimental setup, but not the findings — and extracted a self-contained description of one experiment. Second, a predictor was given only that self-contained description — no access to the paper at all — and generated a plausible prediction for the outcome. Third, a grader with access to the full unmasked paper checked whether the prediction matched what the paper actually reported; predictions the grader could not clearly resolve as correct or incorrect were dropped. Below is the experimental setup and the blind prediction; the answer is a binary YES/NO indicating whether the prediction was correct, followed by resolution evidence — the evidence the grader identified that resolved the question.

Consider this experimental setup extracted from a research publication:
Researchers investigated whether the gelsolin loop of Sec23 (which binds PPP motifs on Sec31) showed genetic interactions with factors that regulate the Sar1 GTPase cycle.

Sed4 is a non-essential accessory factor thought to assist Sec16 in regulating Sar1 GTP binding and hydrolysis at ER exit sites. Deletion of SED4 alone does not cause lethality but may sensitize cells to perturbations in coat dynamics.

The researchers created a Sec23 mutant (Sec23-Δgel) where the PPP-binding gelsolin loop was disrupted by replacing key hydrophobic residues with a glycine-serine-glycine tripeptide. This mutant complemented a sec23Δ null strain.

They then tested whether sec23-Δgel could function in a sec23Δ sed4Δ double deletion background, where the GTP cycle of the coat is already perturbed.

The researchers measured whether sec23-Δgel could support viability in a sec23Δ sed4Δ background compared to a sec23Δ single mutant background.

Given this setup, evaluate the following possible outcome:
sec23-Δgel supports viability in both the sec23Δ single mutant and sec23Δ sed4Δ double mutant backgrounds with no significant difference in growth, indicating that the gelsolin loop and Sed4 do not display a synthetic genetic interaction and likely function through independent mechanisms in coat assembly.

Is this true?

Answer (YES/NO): NO